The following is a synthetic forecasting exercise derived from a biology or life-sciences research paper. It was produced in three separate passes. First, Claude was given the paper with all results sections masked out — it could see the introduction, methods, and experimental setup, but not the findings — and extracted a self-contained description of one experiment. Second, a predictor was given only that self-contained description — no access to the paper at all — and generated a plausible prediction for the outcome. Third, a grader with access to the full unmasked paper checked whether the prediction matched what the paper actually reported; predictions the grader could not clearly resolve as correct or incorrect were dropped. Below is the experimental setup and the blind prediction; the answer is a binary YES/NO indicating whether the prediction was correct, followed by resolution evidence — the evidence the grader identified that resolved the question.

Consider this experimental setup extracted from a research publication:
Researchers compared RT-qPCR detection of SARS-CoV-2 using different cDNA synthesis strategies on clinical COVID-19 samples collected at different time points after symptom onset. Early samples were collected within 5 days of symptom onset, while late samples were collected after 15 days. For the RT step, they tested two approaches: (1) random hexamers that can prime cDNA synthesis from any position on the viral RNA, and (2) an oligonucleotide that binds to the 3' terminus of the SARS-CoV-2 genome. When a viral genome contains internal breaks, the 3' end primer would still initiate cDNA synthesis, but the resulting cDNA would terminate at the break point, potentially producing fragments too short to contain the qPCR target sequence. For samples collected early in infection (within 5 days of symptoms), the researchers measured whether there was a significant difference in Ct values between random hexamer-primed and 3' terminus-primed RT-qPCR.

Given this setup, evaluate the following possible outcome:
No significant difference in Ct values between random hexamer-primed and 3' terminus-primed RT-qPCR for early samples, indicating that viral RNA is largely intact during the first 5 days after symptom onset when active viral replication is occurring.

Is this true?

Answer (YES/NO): YES